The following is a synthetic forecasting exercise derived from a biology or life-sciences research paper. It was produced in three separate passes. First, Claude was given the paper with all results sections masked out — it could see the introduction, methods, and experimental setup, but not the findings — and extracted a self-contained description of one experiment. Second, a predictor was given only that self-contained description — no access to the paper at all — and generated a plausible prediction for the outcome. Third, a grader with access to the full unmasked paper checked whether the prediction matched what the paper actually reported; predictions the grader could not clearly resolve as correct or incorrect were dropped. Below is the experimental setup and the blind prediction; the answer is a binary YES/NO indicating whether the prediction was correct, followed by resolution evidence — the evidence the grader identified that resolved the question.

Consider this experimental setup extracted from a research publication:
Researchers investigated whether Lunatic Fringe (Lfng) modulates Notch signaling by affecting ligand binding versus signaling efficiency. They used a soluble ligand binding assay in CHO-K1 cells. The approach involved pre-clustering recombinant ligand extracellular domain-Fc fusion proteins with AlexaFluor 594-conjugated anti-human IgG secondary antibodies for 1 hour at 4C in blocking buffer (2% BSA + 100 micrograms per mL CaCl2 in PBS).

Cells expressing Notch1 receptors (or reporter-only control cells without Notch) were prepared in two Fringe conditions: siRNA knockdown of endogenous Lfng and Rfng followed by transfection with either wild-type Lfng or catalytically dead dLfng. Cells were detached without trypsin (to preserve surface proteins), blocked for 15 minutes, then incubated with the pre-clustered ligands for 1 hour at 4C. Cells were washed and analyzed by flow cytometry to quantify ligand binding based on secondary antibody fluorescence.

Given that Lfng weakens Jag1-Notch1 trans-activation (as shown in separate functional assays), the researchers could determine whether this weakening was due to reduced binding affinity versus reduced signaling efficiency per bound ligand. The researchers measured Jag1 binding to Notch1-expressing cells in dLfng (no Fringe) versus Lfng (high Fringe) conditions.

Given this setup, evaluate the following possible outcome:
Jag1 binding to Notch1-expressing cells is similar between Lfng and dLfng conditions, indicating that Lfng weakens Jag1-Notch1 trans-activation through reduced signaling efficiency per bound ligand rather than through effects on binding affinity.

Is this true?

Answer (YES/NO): NO